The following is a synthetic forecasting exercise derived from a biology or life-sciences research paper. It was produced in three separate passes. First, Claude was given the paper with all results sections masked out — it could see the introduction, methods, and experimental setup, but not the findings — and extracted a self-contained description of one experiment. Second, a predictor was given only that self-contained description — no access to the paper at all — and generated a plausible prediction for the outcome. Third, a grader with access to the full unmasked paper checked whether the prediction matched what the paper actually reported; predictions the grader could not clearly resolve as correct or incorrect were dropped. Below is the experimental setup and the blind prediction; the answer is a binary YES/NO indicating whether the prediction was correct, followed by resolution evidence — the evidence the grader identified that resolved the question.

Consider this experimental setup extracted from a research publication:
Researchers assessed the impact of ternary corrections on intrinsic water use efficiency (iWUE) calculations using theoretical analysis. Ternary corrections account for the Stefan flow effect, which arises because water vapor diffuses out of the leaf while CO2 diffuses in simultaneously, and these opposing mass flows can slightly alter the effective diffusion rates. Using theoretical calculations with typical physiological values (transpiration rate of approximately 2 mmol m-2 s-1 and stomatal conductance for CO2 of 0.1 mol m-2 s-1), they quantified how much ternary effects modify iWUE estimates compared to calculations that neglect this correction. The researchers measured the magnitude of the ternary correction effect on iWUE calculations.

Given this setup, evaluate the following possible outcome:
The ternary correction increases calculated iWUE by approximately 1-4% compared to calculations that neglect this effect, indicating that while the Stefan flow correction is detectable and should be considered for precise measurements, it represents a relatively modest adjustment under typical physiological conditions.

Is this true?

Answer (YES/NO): NO